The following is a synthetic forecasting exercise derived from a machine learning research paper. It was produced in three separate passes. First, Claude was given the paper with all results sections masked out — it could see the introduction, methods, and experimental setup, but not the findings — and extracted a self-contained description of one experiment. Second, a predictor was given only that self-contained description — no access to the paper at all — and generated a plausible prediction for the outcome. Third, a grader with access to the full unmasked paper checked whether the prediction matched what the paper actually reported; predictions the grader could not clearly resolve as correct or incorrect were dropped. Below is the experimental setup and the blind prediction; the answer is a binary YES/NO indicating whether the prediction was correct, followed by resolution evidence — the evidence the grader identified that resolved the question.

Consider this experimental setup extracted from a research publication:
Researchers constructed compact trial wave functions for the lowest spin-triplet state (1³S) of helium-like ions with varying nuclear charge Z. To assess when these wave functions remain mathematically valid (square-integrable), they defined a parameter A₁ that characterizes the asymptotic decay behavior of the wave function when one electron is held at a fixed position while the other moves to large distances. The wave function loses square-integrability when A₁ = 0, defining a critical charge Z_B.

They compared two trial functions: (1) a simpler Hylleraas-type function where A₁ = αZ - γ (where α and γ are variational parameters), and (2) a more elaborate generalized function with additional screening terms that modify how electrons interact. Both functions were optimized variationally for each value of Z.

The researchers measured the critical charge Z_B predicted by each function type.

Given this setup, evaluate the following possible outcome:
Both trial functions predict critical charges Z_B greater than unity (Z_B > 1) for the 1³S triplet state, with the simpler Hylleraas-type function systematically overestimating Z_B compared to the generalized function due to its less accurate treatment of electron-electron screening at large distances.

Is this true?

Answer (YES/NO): NO